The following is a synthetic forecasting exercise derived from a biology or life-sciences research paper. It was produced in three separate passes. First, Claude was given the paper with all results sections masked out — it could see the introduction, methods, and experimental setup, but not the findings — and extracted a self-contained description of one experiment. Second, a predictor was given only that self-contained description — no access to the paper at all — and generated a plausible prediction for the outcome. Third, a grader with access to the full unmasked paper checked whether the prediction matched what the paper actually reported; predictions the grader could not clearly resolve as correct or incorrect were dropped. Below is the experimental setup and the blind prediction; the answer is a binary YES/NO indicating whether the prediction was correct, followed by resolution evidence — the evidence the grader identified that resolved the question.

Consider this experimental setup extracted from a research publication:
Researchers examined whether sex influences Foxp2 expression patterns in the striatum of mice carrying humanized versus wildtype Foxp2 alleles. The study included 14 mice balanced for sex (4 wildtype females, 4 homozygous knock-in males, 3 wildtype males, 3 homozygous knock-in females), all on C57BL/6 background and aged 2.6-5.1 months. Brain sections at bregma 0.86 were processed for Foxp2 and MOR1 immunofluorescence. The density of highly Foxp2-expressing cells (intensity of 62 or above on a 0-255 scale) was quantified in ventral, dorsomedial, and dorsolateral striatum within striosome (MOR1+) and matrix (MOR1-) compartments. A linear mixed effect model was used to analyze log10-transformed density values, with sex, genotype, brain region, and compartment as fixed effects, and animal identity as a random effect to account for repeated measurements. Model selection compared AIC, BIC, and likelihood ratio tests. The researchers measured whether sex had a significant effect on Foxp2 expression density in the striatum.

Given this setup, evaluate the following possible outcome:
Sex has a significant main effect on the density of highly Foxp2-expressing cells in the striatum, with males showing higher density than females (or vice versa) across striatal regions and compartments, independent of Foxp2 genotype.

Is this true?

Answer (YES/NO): NO